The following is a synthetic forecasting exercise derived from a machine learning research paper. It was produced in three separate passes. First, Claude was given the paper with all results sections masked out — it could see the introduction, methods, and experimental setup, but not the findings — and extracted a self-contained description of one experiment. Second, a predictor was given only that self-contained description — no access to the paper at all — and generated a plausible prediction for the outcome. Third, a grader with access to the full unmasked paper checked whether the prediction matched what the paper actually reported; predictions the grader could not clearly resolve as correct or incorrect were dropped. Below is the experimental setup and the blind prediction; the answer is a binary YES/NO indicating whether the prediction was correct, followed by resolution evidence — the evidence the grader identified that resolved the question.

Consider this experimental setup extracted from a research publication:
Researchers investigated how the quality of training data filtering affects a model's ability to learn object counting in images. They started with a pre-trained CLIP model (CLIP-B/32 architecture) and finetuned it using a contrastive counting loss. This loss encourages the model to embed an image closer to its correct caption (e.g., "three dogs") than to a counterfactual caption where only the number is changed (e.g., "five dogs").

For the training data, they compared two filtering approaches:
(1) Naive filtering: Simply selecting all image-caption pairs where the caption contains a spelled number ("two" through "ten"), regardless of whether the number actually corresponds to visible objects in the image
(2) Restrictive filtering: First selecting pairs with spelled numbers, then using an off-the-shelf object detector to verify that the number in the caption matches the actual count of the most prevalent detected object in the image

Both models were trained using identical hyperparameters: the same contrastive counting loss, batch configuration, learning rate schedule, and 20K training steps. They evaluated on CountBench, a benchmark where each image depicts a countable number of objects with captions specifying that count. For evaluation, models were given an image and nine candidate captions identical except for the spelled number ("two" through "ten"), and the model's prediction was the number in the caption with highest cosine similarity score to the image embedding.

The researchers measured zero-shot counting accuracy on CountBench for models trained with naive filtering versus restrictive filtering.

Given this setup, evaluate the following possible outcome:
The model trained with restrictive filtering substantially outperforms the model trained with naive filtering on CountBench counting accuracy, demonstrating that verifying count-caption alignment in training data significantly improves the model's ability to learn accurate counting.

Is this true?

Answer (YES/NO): YES